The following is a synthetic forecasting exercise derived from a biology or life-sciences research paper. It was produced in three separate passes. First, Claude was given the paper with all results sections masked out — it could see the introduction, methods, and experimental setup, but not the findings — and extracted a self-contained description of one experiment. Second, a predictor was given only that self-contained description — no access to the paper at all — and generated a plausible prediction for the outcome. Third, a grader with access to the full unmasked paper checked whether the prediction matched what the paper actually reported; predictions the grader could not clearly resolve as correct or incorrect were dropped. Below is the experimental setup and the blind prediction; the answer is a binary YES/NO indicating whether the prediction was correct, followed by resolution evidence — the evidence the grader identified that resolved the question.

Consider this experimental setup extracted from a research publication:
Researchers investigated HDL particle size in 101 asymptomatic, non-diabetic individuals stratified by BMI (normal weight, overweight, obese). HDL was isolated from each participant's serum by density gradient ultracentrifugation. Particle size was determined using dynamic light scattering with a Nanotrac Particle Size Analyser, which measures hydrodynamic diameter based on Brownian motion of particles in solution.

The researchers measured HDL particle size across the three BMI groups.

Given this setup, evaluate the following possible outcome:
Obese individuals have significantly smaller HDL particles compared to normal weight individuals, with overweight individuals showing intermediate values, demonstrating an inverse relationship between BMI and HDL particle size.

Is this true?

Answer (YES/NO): YES